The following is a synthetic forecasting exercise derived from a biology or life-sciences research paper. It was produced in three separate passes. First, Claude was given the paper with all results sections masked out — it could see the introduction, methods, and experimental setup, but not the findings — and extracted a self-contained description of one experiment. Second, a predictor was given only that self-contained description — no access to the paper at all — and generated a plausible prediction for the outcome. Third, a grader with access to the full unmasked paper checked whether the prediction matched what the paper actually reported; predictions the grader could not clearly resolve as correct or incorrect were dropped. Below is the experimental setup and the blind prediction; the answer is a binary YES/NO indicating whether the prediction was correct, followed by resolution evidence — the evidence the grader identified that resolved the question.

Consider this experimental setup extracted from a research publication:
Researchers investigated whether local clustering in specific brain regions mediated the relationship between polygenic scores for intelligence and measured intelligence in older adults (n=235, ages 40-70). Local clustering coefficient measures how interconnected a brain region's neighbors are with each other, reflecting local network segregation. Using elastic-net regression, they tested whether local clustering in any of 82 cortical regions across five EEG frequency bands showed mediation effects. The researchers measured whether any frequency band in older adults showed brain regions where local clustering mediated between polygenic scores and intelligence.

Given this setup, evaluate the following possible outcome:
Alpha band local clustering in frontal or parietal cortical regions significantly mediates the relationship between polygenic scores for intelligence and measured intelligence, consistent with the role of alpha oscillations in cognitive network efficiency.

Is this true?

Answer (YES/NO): NO